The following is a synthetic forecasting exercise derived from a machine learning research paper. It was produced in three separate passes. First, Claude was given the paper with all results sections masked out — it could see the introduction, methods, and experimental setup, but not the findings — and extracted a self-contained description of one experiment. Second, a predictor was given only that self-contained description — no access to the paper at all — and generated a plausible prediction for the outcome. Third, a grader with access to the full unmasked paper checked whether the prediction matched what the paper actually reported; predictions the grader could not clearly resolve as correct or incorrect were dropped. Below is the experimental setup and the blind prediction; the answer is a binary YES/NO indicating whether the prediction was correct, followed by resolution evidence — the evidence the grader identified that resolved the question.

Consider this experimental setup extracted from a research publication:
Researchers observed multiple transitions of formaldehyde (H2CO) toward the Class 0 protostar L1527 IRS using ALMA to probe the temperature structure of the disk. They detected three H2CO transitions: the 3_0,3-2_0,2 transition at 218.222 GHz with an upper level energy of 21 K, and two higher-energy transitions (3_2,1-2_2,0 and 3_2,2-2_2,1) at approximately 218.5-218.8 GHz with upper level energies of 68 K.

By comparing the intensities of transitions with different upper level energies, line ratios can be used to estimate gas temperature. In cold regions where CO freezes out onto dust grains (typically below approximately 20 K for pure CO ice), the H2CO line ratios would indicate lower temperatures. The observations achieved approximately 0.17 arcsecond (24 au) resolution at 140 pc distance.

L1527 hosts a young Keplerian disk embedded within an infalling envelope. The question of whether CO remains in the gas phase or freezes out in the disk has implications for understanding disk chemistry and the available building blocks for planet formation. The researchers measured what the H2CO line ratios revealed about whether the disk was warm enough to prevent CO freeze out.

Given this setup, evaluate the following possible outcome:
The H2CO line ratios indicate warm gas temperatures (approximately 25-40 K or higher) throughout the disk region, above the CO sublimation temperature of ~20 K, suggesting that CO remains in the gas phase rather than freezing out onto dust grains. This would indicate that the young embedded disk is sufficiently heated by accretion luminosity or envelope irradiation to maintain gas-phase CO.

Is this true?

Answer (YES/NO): YES